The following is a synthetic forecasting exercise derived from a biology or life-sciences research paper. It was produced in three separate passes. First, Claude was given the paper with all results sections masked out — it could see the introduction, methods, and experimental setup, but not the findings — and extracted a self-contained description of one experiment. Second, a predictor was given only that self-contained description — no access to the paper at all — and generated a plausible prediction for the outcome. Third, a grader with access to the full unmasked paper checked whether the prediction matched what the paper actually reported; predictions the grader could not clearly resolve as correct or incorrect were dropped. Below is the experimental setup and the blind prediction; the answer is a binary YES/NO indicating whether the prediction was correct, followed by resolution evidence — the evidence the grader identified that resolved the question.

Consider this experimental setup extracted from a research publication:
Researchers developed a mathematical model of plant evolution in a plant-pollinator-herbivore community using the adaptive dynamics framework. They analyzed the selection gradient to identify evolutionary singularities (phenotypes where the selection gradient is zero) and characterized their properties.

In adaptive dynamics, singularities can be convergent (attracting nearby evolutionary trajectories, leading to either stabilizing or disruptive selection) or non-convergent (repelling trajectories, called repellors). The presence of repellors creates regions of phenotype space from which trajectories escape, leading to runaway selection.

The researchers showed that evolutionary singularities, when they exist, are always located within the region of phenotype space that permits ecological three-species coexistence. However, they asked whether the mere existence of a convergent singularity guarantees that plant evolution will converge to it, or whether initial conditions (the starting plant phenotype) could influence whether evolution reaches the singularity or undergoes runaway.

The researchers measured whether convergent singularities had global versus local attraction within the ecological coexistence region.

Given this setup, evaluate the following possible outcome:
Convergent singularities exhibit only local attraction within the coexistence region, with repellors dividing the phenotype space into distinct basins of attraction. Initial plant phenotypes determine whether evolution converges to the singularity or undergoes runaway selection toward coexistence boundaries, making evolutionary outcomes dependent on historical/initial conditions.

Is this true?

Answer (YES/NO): YES